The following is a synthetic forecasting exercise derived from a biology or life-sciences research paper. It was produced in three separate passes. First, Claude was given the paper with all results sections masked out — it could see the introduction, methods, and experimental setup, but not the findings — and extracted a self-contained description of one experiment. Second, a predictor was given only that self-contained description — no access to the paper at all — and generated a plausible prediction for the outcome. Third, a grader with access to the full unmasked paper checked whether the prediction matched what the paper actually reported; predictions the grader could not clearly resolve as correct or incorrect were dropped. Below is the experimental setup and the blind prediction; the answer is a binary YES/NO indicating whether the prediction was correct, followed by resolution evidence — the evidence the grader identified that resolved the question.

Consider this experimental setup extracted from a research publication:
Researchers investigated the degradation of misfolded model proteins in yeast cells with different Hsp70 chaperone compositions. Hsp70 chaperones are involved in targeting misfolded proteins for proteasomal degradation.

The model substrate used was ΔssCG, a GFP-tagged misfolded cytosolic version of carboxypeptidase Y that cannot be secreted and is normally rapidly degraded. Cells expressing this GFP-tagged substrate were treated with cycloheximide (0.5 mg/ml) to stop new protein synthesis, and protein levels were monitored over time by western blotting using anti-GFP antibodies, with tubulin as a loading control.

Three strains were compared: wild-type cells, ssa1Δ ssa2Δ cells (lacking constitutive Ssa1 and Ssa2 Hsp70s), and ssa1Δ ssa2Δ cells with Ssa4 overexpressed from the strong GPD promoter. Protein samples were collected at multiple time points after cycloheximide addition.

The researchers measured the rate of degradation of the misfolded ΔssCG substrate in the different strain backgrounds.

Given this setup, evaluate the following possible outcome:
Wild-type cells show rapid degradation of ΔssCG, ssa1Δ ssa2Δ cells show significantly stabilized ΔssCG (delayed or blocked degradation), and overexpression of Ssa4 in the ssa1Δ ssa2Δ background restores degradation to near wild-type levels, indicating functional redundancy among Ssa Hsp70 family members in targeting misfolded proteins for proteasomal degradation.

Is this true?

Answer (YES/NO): YES